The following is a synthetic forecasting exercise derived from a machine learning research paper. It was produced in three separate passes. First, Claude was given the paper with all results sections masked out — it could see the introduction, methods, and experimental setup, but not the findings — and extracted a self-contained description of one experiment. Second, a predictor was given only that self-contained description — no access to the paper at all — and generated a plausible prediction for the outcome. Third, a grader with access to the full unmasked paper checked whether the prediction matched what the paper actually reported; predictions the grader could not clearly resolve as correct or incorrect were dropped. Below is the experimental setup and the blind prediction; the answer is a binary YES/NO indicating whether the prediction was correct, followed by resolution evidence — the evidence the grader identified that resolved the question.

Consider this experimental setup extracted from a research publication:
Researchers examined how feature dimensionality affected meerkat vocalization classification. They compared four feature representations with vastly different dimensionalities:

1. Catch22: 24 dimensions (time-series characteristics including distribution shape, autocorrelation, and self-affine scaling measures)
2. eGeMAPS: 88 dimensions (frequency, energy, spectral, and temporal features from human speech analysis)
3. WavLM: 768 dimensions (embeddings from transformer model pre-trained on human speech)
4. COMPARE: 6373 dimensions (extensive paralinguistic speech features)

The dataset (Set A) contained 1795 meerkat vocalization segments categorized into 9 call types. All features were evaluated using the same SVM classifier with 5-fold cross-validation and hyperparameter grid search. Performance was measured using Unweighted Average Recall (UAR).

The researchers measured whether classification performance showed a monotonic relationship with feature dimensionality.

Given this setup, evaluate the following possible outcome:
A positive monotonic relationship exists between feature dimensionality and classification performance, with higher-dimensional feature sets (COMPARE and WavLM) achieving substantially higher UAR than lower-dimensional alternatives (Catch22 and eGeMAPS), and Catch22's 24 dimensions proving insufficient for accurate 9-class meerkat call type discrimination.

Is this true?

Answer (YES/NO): NO